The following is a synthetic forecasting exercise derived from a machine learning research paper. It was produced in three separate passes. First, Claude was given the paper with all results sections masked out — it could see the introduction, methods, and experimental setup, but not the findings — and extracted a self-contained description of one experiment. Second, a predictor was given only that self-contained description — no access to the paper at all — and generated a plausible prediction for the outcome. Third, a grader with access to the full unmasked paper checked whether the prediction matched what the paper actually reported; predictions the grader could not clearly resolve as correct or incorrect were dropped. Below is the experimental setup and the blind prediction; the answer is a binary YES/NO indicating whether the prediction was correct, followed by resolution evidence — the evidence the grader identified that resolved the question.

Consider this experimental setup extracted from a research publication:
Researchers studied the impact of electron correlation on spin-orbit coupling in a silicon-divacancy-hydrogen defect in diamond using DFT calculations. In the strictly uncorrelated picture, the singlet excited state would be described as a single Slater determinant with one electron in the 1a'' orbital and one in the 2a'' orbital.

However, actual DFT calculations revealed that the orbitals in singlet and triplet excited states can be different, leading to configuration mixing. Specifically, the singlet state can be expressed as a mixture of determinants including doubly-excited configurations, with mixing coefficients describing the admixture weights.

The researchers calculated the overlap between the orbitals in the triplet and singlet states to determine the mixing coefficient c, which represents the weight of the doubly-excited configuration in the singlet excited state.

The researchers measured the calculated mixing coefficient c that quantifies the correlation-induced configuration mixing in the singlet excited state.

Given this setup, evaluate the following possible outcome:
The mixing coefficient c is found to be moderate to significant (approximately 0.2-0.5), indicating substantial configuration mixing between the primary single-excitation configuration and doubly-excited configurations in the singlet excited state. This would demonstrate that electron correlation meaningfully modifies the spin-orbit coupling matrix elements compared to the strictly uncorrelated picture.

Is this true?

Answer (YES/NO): YES